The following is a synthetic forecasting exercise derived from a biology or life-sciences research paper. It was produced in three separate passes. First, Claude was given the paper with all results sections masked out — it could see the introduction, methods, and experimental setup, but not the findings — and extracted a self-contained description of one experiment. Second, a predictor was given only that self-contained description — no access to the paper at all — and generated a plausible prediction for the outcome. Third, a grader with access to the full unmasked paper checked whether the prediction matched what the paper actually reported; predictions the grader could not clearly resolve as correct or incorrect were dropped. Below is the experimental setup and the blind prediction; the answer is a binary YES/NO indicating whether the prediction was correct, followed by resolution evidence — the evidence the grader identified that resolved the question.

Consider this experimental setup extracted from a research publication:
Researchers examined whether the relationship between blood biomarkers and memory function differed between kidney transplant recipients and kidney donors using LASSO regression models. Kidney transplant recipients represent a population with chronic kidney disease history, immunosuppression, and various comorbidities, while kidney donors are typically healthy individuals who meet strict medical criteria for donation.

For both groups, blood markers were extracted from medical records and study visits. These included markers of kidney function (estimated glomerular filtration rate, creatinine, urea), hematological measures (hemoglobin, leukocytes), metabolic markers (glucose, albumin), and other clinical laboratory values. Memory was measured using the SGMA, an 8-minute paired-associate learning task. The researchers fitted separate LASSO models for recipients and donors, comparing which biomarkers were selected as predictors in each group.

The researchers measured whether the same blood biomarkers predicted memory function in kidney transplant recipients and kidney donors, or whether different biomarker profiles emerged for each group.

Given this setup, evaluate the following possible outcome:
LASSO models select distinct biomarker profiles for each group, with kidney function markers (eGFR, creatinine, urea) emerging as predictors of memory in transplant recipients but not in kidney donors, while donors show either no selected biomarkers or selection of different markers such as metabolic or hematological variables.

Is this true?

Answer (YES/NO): NO